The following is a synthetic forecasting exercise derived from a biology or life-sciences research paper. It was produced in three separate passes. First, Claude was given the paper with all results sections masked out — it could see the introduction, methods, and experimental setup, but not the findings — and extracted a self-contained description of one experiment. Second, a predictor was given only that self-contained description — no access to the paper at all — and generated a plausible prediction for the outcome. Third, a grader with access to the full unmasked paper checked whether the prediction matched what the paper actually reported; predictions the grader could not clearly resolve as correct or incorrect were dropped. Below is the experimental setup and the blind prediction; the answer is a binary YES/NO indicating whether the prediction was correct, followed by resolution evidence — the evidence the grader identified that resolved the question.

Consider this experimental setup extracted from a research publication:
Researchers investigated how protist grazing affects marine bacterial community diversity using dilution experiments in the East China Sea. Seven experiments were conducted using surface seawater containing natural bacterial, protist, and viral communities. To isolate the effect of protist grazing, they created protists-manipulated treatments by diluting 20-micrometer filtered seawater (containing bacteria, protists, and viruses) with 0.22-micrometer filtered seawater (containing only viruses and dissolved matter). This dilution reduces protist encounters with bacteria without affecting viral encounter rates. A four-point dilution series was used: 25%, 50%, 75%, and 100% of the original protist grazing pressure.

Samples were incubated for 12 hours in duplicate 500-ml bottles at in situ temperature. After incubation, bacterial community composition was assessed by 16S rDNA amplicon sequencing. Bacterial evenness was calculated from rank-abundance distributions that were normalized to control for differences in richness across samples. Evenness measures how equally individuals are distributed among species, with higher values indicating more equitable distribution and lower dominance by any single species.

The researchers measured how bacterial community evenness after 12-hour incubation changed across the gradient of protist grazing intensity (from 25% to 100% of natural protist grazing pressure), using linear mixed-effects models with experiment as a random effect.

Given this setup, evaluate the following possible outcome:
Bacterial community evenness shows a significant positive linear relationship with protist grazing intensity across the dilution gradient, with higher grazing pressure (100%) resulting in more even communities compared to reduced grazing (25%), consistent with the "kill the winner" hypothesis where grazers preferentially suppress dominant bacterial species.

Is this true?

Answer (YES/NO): NO